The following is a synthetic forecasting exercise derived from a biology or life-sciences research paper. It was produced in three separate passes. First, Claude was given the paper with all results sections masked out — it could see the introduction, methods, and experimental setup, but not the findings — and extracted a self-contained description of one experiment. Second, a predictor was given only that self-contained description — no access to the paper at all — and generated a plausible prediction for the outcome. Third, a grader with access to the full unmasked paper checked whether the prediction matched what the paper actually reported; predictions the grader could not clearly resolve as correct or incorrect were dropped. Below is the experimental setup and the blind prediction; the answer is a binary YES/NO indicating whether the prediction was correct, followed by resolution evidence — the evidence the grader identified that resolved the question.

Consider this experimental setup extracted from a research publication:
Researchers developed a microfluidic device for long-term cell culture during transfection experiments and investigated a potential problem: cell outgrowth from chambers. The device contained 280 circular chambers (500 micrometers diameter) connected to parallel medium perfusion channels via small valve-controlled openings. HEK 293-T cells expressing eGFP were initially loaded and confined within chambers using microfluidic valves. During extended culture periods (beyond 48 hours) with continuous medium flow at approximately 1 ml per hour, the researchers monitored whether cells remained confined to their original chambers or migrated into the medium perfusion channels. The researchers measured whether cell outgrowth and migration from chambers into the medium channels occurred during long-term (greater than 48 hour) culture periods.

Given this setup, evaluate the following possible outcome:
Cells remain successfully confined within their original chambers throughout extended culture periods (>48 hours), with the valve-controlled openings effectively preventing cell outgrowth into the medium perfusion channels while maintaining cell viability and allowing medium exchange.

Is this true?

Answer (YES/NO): NO